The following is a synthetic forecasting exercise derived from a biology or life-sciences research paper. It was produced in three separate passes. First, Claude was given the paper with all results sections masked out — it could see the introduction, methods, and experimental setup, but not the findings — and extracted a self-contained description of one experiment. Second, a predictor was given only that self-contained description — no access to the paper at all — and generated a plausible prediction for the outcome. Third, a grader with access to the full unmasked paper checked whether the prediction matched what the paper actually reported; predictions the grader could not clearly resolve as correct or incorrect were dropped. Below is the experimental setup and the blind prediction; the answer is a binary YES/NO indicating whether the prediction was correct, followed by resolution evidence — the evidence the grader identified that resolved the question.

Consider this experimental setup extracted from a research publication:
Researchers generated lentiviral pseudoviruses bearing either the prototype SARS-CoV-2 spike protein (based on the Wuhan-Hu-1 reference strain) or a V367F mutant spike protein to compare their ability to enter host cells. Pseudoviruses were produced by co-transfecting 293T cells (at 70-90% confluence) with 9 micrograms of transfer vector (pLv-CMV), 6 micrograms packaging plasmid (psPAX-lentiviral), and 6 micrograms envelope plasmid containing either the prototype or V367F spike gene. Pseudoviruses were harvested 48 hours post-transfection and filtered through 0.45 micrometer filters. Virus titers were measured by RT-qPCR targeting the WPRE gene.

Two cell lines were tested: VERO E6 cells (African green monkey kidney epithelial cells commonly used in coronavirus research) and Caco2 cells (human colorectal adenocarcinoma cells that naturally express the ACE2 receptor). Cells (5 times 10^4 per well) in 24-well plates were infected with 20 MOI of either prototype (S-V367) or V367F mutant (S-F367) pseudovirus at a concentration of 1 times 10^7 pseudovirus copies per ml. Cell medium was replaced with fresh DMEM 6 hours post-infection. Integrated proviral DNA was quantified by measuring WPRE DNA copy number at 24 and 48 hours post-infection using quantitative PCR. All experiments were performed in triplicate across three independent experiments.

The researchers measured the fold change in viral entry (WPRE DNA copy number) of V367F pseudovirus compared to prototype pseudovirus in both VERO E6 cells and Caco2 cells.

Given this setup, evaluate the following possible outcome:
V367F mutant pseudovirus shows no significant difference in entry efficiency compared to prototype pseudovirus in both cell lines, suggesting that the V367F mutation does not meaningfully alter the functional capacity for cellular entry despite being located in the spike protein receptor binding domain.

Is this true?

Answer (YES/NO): NO